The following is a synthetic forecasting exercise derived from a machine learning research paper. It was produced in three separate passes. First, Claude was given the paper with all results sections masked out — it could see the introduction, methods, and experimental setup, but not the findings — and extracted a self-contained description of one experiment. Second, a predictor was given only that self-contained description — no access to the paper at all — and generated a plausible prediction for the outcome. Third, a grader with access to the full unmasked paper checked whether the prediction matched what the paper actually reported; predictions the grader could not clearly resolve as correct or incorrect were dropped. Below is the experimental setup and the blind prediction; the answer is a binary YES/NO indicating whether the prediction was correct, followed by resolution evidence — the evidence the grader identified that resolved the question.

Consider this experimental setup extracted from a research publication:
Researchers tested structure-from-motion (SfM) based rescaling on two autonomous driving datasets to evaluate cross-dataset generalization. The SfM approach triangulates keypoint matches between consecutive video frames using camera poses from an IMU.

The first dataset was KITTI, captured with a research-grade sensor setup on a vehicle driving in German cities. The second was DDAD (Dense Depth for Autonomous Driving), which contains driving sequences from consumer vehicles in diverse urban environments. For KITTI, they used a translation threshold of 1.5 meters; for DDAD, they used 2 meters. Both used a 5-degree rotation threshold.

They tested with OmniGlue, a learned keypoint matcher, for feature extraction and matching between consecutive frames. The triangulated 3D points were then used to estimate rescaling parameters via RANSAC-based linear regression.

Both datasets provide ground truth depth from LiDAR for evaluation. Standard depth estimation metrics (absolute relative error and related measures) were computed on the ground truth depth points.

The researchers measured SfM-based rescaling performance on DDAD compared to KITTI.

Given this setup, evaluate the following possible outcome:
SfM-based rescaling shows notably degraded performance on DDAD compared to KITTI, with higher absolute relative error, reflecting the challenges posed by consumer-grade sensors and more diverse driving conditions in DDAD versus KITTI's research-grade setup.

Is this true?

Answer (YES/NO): NO